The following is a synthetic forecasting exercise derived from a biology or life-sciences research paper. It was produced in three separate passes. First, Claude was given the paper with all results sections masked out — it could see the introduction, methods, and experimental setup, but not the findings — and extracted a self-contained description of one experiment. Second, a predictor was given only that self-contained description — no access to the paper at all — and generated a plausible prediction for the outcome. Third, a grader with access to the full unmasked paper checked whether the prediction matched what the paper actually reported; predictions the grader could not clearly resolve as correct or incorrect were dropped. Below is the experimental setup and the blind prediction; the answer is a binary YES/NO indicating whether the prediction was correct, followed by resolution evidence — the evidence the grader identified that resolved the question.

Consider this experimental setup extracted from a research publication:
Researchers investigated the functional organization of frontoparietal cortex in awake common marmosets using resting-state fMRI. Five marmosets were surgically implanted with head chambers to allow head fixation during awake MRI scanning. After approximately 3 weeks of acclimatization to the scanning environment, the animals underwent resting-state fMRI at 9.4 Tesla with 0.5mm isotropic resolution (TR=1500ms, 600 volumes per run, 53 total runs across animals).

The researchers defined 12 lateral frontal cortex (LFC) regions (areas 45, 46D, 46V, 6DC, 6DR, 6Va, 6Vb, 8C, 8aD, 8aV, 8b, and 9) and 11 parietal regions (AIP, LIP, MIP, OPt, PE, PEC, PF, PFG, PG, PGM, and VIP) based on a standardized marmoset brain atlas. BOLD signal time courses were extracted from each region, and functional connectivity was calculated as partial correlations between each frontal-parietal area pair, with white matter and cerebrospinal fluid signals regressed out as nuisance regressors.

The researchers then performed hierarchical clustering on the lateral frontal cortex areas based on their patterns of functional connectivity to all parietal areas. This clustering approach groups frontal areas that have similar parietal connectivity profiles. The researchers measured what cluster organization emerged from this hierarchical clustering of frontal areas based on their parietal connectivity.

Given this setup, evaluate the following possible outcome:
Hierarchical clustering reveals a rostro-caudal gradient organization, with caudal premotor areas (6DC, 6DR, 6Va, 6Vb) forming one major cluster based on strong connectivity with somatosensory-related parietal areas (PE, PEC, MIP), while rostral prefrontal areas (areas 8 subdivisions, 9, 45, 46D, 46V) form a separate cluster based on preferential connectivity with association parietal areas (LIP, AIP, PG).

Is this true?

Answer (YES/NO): NO